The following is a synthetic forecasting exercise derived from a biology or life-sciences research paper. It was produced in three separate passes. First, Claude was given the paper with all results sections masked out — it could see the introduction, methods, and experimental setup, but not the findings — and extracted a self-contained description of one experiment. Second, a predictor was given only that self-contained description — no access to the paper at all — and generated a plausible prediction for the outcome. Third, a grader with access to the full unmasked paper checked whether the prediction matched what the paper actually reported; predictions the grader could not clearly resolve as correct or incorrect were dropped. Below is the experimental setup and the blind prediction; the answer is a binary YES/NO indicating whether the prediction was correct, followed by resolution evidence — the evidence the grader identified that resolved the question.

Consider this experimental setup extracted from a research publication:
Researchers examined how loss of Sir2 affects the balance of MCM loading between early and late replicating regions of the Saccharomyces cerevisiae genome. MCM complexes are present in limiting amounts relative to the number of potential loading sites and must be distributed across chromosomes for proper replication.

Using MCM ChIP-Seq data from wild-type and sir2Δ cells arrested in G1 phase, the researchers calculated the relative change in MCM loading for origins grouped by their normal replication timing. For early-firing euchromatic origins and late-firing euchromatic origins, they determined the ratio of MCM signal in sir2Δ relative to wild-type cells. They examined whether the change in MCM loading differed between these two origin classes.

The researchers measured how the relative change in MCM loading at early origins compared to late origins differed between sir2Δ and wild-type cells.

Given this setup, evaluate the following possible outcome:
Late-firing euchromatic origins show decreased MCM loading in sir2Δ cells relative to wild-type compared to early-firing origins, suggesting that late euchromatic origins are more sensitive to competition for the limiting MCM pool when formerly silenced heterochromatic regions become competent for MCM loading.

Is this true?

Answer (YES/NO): NO